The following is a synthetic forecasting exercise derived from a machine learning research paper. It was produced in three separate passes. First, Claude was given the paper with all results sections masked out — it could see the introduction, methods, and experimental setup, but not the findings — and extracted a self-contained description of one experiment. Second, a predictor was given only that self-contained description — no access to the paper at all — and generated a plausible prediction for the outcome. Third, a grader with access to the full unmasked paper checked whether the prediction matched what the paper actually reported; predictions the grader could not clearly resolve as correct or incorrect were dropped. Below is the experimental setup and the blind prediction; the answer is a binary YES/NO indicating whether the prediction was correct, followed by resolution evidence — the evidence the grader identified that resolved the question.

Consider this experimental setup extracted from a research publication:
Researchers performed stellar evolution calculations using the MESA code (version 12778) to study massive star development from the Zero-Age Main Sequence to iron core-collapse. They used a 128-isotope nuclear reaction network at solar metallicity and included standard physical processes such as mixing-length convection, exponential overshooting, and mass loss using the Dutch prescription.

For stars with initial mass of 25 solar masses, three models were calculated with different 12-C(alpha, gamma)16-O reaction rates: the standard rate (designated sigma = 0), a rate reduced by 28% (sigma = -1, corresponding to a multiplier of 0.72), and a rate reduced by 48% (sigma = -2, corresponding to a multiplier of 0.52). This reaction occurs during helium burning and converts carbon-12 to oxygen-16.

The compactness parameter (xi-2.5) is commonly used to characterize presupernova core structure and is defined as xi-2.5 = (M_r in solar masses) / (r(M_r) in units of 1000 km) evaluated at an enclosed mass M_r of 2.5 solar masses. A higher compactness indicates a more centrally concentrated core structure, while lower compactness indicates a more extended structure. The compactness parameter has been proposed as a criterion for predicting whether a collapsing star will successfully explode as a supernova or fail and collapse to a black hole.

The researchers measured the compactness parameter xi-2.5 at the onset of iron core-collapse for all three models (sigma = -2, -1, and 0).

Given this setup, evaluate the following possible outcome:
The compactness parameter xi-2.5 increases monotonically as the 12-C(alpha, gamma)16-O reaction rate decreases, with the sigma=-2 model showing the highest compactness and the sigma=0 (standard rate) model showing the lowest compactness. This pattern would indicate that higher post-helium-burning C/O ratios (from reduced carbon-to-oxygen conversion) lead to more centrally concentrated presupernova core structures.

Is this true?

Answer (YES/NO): NO